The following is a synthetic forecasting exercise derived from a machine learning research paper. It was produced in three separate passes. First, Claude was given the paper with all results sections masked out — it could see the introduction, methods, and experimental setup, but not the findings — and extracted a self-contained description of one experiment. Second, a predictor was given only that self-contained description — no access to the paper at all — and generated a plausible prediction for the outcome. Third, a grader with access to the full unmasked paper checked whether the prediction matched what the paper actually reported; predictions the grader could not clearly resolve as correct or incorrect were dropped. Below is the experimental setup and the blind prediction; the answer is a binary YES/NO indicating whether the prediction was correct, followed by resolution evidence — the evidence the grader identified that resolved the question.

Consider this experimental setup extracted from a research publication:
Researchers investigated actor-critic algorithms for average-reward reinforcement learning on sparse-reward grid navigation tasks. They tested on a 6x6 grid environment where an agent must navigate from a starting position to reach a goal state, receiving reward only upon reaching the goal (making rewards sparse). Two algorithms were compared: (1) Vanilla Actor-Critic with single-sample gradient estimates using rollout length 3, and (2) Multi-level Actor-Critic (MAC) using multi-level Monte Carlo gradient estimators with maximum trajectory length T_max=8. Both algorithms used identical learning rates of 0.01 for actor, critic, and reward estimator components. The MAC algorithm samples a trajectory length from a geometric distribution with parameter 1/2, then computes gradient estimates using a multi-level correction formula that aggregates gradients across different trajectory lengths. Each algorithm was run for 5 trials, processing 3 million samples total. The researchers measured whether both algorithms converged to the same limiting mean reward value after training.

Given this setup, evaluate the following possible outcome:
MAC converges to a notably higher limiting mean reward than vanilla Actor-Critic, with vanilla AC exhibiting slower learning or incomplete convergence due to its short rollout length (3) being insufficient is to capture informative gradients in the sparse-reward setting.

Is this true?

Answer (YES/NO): NO